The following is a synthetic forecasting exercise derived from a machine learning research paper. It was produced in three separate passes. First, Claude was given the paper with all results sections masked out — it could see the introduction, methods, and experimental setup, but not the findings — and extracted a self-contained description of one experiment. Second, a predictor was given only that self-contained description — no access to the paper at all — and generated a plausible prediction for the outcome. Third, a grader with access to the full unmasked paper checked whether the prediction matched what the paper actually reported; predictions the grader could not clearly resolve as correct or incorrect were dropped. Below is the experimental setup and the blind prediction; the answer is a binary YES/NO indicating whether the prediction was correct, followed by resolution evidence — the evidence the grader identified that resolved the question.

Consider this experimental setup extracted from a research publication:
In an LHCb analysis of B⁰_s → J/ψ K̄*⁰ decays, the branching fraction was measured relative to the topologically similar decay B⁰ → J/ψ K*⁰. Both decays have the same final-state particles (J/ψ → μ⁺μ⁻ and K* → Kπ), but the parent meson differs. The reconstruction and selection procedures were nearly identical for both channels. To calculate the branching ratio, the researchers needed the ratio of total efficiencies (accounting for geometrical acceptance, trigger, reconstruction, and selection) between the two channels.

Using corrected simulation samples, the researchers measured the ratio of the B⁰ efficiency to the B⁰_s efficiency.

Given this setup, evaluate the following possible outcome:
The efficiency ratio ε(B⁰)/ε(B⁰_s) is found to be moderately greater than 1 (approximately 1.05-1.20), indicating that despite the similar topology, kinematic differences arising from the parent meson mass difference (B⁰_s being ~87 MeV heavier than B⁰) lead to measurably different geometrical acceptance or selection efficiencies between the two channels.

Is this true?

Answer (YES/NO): NO